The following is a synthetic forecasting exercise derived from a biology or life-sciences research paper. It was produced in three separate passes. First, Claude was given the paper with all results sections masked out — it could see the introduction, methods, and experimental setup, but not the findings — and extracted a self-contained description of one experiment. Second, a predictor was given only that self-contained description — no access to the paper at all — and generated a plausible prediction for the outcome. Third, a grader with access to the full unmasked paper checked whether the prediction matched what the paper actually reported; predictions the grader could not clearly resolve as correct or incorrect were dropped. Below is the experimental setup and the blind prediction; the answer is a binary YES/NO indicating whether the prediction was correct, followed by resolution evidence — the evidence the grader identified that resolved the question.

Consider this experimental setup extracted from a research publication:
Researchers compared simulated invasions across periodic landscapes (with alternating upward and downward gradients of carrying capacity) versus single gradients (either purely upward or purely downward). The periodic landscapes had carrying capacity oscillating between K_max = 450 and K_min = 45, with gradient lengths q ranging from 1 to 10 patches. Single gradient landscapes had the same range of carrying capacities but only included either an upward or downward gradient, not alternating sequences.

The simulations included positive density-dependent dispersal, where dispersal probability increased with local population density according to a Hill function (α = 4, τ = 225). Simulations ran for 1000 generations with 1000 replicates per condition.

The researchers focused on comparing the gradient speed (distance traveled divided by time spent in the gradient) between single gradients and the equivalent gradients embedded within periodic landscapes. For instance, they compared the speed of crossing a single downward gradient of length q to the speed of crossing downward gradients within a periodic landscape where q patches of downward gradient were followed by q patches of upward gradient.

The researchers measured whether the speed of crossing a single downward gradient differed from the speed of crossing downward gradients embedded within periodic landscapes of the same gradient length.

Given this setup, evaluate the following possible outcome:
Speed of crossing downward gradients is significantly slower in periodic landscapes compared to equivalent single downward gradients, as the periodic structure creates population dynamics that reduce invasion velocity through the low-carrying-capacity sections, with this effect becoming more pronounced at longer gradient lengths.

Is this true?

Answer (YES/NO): NO